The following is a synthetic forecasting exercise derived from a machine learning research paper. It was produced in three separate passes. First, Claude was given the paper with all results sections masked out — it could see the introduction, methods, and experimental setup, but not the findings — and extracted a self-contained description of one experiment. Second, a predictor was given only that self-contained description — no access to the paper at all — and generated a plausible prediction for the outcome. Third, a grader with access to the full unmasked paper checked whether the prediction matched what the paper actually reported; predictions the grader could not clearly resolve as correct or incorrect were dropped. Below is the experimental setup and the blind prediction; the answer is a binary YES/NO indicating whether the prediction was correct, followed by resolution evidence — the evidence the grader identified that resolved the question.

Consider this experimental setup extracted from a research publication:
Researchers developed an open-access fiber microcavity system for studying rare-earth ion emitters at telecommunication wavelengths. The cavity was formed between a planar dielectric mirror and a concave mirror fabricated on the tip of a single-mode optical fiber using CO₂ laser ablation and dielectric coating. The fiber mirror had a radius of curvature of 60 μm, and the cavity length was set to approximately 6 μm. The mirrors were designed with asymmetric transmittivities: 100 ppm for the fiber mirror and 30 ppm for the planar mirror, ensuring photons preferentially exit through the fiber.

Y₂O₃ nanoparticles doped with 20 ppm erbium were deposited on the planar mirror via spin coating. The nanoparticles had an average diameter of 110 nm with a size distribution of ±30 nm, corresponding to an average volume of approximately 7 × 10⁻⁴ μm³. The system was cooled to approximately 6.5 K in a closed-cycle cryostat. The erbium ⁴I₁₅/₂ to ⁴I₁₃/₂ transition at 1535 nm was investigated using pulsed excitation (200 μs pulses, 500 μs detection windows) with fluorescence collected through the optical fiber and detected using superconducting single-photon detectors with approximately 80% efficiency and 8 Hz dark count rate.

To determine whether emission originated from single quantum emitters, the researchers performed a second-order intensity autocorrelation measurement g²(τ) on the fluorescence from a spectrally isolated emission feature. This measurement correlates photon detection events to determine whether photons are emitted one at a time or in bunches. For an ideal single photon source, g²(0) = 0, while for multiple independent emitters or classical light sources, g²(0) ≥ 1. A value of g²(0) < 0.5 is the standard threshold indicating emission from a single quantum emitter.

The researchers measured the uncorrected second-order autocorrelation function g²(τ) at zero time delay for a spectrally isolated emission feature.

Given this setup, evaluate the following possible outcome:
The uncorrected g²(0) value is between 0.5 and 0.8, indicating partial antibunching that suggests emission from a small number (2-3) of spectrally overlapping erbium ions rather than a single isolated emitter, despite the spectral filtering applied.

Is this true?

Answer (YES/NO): NO